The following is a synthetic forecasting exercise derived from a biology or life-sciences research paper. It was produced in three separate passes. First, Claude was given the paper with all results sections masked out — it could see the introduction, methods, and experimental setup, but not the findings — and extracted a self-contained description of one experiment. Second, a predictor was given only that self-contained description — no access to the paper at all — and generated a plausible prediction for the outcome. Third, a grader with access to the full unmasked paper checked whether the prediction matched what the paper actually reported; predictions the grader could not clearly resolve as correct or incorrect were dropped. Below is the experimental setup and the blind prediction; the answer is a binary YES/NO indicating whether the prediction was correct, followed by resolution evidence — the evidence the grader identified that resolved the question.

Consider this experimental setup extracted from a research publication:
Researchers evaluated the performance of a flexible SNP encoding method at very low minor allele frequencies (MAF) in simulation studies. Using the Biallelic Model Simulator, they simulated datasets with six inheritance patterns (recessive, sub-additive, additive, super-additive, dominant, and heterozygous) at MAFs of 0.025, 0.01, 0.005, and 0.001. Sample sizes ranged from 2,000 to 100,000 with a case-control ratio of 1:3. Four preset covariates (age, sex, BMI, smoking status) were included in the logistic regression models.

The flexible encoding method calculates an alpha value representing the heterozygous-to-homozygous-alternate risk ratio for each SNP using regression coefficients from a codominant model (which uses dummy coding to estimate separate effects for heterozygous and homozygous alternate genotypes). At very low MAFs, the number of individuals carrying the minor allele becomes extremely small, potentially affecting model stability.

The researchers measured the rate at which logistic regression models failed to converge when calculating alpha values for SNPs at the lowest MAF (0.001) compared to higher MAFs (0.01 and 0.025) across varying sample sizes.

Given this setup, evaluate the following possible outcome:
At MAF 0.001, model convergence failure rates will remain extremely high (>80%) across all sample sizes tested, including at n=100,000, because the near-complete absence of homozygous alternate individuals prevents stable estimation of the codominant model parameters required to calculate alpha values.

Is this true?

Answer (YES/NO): NO